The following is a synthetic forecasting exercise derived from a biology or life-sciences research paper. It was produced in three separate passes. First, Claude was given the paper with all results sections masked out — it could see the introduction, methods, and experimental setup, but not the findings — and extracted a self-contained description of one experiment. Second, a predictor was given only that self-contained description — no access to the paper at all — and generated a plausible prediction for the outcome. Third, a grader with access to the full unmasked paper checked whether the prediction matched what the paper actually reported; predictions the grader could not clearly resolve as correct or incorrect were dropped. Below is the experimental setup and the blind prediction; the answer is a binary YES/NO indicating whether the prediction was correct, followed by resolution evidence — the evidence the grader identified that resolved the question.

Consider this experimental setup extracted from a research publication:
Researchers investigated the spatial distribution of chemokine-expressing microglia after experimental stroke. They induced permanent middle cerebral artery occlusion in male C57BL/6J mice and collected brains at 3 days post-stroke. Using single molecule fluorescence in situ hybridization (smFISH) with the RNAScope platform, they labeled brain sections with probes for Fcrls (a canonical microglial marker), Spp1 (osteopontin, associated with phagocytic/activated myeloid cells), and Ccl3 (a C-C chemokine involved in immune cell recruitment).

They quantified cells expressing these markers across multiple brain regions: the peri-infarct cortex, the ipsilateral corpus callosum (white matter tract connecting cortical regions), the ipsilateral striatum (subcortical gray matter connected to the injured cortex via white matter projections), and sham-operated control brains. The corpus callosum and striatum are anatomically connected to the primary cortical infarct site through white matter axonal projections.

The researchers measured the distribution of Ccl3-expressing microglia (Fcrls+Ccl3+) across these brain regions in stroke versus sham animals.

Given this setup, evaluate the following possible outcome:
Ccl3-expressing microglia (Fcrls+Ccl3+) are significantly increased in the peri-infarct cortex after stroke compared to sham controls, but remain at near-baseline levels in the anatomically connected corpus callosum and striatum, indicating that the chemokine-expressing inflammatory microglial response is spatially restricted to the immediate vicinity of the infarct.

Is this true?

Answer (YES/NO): NO